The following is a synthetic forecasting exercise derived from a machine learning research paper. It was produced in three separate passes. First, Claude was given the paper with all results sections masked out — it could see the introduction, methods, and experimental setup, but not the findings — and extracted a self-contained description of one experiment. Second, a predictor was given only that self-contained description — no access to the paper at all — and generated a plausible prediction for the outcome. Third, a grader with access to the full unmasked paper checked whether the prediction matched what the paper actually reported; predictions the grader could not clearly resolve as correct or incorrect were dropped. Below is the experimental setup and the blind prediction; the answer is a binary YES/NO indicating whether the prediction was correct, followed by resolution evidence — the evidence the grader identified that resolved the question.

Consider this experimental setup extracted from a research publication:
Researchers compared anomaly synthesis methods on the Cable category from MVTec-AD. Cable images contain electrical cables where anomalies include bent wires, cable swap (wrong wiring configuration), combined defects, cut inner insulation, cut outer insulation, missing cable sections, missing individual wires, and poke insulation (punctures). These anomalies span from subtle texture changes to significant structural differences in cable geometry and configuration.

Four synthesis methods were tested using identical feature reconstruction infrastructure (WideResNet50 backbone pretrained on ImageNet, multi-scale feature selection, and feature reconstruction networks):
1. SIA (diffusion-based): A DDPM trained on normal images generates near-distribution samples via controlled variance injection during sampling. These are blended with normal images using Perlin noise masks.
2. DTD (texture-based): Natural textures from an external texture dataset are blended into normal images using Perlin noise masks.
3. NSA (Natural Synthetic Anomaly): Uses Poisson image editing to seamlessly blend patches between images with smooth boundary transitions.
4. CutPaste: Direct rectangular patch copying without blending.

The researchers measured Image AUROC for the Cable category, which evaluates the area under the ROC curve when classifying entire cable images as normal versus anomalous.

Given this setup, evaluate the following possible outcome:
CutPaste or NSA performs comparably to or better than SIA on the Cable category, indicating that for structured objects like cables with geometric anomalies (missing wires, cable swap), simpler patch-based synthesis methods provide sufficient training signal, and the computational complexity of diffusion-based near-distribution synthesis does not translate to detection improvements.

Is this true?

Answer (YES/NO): YES